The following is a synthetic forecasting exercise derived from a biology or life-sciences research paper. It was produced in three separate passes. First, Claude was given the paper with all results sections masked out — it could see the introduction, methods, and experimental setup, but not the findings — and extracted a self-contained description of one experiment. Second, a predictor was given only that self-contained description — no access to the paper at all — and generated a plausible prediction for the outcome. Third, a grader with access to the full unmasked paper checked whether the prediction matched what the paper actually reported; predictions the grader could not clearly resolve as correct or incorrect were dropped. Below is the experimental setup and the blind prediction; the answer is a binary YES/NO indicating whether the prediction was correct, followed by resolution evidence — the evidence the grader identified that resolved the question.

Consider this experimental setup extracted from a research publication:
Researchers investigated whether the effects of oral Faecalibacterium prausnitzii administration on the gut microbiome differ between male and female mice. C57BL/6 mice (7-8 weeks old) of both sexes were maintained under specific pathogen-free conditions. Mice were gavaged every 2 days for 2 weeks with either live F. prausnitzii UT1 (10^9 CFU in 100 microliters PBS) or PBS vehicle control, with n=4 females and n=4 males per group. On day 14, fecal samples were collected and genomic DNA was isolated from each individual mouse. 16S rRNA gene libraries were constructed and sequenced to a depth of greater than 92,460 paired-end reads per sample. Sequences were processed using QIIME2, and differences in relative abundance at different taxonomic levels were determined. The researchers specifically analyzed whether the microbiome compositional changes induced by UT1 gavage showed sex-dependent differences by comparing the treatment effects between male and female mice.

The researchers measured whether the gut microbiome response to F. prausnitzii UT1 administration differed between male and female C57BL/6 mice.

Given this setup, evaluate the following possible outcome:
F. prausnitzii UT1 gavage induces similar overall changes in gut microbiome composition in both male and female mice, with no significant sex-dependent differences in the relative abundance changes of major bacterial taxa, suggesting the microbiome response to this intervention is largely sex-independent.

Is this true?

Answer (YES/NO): YES